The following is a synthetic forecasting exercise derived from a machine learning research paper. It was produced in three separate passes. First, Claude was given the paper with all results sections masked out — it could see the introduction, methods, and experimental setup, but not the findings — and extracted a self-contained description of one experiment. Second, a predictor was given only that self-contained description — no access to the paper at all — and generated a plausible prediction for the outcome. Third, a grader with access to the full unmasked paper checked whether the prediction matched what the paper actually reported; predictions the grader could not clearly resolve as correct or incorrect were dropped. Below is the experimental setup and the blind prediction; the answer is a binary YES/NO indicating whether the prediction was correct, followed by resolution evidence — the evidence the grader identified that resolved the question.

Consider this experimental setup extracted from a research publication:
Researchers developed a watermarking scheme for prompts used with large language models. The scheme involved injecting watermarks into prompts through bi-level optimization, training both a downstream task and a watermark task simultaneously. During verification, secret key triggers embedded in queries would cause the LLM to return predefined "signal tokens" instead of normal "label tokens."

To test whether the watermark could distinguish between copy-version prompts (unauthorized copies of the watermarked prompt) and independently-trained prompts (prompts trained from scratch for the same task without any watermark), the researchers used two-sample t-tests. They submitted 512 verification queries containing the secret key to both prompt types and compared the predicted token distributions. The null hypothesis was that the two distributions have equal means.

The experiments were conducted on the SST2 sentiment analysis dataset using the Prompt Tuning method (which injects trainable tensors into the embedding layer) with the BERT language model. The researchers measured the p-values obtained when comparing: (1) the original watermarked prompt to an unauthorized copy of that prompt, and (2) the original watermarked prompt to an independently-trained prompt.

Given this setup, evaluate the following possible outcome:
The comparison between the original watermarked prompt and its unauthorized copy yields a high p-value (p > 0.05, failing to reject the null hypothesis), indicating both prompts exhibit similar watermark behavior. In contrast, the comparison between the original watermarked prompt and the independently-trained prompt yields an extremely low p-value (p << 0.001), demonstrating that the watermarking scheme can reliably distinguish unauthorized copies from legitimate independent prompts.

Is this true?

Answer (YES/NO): YES